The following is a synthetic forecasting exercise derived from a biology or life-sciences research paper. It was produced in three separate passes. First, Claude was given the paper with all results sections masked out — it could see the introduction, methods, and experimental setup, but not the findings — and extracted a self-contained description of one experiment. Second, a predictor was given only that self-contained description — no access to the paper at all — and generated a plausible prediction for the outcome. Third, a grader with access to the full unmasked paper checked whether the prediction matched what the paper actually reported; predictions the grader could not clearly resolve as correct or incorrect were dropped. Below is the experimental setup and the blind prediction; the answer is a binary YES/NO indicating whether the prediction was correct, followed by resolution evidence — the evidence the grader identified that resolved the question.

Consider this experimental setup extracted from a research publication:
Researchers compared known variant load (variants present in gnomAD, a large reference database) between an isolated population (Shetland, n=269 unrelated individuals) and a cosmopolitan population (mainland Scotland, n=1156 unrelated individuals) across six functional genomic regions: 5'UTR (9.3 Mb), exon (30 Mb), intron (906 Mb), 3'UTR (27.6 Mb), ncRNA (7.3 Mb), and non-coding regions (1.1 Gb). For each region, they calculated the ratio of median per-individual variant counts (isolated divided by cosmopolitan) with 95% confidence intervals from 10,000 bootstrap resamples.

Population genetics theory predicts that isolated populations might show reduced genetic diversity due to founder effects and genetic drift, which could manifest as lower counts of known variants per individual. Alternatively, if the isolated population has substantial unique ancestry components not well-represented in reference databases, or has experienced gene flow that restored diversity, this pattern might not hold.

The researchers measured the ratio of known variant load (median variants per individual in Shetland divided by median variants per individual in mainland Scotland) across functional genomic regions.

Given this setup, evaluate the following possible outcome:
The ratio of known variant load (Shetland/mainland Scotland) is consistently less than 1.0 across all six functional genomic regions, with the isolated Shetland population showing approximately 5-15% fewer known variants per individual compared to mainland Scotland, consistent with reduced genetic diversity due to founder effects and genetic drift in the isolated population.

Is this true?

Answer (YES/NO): NO